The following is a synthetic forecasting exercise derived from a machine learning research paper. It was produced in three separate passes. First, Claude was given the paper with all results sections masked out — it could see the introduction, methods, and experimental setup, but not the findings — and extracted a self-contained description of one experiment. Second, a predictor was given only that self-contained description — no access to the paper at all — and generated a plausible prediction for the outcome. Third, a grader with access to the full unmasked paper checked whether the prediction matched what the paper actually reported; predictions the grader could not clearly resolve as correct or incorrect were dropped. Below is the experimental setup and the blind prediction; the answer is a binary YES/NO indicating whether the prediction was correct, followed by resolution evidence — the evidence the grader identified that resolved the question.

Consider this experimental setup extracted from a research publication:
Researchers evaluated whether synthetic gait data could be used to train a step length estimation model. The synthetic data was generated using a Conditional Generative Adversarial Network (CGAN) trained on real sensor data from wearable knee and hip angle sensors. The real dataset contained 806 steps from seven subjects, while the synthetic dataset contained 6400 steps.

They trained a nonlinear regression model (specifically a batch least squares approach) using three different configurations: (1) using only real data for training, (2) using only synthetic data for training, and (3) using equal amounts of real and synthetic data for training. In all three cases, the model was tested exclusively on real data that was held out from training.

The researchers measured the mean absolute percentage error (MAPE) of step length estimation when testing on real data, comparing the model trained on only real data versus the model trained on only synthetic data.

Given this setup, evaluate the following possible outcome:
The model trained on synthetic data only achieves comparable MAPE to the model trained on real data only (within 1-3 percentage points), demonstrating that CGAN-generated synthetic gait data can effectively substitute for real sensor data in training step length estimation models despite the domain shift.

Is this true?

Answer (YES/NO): YES